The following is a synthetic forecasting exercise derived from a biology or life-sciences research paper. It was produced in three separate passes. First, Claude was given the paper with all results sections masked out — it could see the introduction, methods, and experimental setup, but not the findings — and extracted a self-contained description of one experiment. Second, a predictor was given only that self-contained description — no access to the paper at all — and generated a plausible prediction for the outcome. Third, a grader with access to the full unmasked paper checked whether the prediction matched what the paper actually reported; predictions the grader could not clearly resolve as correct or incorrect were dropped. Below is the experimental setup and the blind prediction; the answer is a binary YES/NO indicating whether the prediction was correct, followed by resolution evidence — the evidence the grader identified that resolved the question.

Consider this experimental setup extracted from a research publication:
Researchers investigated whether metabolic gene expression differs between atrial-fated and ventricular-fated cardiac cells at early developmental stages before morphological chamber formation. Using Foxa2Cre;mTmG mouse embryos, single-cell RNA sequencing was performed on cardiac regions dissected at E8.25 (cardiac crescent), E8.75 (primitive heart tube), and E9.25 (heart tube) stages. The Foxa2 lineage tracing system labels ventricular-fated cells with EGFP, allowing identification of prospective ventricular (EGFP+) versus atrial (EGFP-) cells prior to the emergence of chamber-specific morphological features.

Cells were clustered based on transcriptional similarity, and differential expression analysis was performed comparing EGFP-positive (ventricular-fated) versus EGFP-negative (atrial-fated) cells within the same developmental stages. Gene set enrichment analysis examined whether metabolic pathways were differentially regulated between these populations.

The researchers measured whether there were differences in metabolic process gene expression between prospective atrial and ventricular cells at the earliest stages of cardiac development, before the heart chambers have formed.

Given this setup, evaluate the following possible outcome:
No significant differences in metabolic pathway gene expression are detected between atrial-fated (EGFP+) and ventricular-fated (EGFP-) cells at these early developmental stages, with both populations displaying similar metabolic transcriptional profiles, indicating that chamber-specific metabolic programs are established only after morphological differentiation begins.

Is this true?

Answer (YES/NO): NO